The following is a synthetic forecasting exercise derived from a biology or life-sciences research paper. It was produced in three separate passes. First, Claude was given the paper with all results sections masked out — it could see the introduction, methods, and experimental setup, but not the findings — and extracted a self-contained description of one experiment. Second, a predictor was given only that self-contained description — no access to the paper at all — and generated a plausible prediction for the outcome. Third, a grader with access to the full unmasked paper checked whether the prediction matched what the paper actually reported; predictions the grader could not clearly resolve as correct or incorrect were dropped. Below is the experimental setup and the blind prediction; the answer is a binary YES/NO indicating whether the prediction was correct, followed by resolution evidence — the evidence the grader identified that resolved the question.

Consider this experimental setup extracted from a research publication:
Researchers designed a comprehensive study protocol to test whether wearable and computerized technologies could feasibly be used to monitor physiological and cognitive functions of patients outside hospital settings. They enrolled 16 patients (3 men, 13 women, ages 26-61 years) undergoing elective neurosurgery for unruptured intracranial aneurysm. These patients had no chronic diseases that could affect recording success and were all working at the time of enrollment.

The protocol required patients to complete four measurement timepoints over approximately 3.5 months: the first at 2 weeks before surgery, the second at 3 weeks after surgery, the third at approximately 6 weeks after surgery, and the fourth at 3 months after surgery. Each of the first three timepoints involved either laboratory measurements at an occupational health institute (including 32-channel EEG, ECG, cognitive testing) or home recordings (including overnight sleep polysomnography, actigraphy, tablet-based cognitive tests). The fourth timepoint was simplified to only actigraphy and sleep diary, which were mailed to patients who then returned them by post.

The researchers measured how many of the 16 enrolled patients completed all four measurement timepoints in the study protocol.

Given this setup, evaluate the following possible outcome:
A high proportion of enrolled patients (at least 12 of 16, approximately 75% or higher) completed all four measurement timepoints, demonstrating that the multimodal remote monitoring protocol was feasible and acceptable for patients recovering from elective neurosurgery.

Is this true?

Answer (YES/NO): NO